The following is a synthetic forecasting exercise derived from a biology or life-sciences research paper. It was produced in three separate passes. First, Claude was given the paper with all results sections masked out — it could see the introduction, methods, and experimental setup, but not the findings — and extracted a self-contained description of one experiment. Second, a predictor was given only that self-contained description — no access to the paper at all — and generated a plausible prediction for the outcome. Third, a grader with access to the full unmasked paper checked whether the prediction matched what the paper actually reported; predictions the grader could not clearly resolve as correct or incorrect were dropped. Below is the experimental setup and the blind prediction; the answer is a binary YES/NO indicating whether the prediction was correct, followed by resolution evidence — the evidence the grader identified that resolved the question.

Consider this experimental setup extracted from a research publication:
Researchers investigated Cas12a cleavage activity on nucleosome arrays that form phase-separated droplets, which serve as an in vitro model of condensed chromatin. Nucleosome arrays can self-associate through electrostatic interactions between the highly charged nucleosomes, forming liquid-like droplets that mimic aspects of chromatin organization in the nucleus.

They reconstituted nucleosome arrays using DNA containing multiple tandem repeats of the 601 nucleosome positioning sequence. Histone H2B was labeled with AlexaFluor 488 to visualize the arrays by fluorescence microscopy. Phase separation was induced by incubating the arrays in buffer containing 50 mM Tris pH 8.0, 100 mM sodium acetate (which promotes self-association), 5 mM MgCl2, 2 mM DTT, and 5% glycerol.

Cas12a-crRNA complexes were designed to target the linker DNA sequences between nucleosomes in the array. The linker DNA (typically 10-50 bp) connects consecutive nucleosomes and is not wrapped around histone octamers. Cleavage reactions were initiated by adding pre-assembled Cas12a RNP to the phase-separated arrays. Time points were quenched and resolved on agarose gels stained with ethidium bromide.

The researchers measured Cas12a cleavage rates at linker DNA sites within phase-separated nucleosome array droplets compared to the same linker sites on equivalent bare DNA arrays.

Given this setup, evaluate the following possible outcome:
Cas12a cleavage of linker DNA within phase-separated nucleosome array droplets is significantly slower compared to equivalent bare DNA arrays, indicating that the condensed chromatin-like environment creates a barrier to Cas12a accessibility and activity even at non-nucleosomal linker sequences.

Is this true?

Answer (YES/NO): NO